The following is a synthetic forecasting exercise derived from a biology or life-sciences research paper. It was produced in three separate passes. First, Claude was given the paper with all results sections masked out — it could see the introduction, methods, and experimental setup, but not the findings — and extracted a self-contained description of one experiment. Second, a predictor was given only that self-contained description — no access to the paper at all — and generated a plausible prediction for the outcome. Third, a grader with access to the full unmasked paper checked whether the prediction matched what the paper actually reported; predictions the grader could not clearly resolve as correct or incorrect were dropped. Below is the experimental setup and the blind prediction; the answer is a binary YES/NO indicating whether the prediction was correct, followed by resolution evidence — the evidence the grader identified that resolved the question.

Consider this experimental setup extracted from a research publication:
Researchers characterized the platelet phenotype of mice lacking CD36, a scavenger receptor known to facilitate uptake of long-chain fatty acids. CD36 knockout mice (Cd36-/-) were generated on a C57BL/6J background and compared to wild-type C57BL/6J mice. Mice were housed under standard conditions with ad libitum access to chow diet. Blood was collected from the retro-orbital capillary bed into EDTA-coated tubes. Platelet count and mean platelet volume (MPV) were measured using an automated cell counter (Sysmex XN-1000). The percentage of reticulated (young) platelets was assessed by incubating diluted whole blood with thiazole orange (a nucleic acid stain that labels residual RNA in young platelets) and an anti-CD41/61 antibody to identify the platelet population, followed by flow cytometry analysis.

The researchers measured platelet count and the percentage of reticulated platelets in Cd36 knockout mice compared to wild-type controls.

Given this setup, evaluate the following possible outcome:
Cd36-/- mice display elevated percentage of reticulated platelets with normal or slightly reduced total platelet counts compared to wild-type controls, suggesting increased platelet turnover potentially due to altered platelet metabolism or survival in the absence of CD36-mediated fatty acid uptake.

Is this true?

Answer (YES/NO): NO